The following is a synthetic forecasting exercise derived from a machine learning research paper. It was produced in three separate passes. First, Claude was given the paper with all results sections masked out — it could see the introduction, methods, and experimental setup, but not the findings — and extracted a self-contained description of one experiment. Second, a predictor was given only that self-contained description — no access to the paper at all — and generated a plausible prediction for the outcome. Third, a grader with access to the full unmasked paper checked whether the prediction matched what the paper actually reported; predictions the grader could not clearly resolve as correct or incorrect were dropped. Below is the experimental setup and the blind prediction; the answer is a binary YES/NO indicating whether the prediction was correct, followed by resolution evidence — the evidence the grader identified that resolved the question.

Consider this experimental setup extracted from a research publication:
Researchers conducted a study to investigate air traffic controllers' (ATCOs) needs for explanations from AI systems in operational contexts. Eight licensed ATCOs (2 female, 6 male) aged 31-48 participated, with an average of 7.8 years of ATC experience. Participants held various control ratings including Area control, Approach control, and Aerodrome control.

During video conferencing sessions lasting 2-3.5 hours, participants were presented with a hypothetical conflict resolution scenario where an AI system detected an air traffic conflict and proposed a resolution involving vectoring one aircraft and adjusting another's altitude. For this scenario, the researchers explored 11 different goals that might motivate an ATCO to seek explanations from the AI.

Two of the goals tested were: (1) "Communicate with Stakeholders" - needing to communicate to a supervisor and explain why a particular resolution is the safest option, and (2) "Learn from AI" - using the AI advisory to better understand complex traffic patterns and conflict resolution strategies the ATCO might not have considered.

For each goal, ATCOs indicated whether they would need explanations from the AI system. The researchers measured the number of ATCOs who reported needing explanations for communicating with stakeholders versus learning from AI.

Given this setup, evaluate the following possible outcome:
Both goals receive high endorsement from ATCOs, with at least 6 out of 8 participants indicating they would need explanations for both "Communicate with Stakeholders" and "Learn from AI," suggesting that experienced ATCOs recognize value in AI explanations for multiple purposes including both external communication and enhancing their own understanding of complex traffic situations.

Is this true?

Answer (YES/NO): YES